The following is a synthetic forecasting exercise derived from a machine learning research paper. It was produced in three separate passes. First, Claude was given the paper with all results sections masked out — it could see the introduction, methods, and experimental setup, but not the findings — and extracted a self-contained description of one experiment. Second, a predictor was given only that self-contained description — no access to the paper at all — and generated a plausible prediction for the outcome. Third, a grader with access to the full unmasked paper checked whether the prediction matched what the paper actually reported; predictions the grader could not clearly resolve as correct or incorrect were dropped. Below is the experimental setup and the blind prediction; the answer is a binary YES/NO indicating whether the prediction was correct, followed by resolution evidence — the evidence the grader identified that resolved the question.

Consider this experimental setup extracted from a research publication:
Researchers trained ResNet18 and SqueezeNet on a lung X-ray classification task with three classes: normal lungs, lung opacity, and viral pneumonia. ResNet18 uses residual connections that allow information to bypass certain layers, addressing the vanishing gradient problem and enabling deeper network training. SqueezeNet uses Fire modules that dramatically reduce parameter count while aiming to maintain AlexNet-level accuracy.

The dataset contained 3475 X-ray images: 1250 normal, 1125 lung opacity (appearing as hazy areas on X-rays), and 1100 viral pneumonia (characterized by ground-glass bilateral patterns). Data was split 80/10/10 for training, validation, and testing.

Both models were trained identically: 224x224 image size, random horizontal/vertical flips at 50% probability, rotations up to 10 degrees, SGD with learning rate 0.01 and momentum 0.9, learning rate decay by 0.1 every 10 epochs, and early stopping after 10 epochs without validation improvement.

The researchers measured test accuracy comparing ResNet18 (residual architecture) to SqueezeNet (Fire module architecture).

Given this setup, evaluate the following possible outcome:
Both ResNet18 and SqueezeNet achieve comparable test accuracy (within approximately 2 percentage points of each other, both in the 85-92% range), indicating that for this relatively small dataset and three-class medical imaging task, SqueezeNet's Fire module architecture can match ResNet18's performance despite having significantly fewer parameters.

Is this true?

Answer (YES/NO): NO